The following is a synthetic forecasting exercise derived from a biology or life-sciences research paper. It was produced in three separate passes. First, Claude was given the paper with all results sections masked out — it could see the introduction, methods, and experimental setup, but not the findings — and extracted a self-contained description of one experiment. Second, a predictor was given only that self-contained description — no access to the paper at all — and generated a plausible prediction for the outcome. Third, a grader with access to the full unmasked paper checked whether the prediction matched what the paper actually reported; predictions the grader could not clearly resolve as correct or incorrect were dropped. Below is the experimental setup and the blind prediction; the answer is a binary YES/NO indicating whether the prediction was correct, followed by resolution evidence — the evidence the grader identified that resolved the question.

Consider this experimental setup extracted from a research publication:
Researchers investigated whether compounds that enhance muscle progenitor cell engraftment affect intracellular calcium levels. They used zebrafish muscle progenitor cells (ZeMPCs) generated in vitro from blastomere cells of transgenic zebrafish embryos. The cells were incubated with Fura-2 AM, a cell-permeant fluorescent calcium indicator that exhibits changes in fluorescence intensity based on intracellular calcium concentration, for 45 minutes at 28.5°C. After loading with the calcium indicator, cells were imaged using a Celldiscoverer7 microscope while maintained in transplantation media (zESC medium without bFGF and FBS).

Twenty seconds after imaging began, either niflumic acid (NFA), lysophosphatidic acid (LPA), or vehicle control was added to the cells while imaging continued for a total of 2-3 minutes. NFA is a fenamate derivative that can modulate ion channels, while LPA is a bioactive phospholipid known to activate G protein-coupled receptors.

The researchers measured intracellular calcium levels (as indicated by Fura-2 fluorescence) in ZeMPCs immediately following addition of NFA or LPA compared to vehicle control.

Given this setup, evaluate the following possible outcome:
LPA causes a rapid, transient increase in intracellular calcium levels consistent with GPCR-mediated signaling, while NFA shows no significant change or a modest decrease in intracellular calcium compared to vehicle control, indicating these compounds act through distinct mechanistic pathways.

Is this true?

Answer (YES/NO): NO